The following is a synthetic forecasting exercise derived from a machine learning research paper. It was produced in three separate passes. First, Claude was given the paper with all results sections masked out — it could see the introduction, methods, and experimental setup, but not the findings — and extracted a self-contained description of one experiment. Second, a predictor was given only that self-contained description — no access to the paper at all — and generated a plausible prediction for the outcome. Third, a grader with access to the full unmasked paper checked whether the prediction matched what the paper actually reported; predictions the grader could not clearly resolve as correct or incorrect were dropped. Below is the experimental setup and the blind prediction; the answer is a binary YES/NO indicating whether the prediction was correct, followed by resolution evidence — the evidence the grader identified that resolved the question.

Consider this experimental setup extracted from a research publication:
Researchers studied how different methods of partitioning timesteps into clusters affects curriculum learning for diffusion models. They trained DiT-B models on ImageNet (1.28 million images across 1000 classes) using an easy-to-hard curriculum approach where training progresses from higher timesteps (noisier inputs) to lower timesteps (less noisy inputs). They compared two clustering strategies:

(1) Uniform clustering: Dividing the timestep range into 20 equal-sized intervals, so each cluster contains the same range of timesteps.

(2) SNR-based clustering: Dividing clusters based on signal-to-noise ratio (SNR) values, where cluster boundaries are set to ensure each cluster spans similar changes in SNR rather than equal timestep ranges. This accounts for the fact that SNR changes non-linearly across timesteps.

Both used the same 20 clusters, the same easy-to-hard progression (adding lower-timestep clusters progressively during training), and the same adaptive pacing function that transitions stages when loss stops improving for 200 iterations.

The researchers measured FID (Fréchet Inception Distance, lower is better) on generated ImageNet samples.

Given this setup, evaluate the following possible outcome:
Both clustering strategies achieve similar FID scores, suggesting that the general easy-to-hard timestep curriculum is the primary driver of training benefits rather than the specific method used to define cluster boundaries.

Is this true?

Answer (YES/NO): NO